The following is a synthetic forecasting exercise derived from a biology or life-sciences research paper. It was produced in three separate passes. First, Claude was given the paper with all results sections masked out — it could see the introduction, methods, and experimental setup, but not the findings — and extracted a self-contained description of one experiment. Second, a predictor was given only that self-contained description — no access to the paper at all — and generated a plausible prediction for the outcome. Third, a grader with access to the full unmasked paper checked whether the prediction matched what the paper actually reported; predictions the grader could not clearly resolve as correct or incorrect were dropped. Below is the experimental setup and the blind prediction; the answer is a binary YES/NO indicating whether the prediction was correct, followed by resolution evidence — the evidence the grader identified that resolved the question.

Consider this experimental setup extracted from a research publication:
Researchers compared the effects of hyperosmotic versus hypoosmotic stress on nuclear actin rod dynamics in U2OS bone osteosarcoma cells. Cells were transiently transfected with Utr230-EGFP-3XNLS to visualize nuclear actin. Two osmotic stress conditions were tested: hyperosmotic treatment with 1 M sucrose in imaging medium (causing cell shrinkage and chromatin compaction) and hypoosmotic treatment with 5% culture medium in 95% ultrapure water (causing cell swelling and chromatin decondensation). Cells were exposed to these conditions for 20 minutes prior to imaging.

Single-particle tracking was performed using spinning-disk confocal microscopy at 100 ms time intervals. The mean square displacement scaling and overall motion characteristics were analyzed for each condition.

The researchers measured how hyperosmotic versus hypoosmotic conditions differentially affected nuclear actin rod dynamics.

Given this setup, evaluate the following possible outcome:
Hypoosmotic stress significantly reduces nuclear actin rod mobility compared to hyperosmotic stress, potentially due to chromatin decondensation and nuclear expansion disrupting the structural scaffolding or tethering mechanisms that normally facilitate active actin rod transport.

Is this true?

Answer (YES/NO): NO